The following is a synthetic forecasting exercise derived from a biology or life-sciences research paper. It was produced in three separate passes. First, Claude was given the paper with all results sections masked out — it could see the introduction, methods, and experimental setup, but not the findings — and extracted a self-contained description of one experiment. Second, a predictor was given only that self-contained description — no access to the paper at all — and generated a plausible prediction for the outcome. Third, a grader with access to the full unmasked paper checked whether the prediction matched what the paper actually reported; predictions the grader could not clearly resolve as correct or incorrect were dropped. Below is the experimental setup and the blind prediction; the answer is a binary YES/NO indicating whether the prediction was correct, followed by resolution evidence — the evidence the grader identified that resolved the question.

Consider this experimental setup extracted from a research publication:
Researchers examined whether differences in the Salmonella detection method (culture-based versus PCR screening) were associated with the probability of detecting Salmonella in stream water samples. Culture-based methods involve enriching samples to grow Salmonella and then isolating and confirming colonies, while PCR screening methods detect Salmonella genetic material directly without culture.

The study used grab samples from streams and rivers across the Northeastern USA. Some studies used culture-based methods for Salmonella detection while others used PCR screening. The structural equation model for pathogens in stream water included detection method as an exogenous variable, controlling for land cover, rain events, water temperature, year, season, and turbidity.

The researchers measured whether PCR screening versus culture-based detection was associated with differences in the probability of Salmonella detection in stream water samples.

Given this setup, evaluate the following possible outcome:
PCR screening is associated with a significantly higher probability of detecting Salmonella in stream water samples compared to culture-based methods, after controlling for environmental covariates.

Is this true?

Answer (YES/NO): NO